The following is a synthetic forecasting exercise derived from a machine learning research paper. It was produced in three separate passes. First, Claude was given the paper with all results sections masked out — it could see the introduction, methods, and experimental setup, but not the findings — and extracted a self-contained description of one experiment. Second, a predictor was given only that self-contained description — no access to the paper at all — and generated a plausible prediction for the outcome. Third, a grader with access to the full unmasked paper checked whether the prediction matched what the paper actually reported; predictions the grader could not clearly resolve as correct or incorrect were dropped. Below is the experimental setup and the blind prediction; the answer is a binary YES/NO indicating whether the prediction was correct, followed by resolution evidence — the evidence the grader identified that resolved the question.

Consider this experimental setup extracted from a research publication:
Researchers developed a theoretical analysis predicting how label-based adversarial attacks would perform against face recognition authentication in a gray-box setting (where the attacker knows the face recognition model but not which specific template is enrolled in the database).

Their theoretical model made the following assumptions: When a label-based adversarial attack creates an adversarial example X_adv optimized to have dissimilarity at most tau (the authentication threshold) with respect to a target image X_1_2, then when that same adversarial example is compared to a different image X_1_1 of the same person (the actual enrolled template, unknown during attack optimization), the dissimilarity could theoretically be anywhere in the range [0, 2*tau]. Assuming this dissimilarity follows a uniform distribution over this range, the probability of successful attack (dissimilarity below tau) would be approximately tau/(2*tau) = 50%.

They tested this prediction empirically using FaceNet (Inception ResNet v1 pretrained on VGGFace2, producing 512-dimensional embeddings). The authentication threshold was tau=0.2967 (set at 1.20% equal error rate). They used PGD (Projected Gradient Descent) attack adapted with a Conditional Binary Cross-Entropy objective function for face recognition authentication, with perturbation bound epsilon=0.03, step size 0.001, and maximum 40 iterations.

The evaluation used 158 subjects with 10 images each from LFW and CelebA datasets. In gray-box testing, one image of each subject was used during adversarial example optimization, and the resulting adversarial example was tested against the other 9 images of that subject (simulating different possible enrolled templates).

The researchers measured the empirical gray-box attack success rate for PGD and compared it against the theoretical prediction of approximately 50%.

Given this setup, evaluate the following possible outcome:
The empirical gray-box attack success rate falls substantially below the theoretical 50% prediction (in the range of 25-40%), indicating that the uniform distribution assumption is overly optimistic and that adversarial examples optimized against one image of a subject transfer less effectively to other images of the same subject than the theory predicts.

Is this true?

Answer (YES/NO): NO